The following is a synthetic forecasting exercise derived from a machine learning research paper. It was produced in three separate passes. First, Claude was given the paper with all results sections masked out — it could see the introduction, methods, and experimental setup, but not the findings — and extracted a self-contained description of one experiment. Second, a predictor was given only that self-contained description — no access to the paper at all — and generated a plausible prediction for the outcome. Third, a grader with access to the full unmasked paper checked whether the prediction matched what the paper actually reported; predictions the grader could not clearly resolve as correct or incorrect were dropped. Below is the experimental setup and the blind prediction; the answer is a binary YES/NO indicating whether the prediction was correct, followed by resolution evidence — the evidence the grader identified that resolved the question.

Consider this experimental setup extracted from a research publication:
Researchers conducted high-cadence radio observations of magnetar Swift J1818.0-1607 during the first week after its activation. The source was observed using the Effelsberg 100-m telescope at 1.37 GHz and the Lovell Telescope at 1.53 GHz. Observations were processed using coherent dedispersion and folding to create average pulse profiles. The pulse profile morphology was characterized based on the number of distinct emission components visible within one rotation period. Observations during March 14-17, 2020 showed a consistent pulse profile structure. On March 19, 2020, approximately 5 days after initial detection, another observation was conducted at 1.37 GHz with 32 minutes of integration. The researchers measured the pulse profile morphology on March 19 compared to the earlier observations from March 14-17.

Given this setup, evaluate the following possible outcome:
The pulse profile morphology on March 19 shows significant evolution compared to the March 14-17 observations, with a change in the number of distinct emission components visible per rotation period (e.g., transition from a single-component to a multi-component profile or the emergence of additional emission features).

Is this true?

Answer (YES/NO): YES